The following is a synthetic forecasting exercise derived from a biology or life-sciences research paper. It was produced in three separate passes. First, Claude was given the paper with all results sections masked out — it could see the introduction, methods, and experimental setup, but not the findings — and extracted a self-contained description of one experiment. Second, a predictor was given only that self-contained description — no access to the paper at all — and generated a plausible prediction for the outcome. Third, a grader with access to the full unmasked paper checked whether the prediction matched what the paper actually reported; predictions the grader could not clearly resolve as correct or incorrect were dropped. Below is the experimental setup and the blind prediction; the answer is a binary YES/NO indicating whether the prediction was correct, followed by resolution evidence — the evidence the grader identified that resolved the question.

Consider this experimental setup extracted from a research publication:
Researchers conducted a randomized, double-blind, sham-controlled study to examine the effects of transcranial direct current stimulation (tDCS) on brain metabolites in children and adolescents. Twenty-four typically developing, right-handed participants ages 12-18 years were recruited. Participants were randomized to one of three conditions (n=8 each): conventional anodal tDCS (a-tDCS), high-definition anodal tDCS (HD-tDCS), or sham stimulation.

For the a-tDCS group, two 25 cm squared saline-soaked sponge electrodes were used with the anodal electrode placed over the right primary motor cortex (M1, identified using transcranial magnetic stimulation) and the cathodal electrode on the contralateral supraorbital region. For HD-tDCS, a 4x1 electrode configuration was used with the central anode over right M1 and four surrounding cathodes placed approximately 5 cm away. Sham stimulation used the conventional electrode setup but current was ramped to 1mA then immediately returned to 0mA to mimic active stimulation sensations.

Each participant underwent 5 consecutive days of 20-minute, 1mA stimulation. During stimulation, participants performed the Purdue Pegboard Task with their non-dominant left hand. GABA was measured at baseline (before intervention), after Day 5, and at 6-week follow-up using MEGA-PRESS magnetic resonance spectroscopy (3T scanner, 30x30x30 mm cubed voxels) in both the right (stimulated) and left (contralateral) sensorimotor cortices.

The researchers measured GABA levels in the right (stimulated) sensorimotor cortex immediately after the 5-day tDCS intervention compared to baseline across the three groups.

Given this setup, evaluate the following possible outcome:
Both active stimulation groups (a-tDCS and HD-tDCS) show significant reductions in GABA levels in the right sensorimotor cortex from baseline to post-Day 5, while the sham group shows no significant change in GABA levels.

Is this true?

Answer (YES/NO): NO